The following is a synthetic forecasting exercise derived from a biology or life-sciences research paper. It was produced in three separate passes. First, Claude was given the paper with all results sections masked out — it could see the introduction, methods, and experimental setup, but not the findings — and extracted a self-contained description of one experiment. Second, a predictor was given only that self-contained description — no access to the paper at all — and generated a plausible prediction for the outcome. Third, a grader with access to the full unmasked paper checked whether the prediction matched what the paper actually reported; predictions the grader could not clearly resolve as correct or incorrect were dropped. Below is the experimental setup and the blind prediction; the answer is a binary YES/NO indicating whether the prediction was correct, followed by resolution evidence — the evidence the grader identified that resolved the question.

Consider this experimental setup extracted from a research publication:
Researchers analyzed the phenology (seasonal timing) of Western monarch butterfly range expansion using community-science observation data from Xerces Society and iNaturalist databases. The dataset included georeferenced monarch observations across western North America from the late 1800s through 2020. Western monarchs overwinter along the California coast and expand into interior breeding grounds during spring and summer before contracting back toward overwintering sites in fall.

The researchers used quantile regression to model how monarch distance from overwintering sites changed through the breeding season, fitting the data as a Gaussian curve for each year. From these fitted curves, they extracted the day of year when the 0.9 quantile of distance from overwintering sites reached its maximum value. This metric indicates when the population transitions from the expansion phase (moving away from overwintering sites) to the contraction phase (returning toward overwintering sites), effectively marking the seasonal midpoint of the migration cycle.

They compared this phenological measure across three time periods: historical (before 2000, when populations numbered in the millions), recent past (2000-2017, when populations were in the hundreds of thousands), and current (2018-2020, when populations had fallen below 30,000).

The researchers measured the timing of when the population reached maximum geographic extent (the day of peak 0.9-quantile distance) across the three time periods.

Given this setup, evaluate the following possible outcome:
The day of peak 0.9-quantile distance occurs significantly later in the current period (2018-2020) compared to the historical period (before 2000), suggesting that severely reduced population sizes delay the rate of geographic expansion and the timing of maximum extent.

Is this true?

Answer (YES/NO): NO